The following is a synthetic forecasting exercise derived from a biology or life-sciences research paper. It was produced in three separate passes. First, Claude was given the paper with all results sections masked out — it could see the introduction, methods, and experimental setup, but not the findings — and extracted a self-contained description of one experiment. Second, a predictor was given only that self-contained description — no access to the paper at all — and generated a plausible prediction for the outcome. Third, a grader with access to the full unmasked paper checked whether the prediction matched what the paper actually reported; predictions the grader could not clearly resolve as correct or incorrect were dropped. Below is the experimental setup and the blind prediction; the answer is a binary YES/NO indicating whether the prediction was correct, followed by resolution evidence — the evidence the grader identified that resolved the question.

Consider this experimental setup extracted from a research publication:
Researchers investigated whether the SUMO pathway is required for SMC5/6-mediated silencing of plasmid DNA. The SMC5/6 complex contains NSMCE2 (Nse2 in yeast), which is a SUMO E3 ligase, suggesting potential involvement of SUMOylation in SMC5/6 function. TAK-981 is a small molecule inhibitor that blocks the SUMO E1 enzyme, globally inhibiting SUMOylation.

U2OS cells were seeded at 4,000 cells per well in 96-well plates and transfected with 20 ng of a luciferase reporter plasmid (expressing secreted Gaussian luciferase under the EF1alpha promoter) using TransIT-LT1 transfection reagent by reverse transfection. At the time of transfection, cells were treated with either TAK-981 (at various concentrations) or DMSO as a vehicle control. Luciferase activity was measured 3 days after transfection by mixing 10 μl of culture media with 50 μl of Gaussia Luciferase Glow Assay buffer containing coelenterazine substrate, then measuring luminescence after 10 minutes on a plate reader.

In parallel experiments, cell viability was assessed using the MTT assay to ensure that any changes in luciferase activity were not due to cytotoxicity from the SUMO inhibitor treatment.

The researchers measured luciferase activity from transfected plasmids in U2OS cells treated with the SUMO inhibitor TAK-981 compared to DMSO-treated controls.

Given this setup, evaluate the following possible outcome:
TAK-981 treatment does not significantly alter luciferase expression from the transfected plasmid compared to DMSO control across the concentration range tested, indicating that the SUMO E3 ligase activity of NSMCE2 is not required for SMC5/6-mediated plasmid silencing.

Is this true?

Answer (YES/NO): NO